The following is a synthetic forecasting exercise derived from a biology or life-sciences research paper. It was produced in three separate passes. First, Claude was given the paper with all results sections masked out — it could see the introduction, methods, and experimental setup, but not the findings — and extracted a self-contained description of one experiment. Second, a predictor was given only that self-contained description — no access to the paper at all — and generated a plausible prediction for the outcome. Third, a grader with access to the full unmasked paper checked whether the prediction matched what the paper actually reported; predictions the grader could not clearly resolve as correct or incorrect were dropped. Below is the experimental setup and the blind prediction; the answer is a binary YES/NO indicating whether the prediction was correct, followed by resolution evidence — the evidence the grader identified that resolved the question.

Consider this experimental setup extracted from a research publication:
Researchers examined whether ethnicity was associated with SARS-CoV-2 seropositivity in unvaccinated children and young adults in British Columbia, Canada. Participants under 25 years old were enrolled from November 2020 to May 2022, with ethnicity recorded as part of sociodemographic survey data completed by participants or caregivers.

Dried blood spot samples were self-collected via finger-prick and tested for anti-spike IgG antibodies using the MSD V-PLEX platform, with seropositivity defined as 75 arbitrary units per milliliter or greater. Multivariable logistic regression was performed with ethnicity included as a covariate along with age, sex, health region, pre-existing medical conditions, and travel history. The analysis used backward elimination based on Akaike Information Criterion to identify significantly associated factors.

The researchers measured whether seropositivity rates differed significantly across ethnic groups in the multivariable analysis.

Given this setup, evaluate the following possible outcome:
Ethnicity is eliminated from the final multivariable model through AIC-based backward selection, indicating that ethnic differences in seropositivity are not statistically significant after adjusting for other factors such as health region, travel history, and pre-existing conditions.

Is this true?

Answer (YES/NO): NO